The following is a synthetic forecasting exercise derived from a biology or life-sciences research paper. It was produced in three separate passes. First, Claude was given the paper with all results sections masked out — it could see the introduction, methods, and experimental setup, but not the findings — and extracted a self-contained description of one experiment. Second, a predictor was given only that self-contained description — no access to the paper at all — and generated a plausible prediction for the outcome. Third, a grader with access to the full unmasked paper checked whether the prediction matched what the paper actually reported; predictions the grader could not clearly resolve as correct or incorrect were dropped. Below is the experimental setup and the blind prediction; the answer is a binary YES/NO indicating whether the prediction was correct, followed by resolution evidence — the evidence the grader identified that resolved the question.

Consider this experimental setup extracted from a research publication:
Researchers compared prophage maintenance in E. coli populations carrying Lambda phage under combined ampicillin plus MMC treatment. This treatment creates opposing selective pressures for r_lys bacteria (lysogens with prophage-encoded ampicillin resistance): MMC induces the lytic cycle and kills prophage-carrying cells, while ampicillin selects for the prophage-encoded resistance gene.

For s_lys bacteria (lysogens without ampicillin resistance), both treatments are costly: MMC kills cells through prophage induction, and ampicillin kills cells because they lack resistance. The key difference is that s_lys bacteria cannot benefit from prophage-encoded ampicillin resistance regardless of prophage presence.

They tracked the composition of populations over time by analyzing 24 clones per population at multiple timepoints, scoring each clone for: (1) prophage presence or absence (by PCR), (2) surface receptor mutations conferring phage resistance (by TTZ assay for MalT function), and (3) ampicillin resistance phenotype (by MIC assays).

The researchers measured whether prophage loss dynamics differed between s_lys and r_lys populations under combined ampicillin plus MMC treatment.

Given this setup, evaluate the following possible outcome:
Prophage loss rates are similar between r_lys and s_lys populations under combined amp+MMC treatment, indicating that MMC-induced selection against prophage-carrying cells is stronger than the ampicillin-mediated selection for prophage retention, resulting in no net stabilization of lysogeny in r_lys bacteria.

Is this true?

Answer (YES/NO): NO